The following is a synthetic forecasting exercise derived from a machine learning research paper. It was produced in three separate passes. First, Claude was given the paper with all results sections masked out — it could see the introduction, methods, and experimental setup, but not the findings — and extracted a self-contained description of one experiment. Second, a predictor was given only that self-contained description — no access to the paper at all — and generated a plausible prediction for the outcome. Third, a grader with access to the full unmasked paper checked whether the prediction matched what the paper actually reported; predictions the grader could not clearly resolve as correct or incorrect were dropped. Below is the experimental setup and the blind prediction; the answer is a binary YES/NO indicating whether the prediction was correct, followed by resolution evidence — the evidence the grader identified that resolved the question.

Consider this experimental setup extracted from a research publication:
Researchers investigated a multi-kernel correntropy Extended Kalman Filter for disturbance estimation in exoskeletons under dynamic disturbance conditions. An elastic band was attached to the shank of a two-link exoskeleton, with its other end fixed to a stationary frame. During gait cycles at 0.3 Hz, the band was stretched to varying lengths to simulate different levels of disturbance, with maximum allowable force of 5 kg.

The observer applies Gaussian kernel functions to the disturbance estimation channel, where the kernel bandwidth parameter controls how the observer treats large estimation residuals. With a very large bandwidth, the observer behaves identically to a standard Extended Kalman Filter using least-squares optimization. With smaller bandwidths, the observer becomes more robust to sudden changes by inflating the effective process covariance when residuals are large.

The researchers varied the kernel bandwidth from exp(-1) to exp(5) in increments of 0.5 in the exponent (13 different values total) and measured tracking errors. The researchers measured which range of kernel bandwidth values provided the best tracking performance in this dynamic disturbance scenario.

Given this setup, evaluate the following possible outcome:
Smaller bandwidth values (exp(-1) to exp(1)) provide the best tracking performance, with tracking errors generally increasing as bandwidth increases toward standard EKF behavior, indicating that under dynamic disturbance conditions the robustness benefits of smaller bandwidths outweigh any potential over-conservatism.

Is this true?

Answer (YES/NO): YES